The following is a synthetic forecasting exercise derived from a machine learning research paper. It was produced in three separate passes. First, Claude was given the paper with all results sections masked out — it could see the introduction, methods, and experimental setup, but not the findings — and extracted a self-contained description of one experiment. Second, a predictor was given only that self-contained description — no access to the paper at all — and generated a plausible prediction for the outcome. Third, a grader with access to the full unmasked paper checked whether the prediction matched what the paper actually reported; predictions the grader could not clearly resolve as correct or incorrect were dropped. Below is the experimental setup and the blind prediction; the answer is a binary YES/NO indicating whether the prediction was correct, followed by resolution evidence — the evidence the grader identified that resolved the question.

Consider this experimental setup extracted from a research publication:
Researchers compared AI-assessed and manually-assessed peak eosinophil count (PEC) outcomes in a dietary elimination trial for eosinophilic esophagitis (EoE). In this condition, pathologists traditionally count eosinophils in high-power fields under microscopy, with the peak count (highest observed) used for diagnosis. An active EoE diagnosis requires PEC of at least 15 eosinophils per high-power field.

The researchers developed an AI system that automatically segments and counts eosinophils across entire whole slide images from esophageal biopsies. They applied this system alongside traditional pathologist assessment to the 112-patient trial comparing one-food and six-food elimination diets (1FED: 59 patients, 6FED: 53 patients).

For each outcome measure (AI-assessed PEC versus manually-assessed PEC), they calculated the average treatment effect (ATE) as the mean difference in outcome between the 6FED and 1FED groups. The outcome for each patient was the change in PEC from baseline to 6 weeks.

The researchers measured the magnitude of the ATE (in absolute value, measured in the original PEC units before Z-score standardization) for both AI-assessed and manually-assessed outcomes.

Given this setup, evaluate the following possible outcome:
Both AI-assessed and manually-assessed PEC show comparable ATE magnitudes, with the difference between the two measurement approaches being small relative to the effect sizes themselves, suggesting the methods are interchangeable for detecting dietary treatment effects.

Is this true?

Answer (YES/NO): NO